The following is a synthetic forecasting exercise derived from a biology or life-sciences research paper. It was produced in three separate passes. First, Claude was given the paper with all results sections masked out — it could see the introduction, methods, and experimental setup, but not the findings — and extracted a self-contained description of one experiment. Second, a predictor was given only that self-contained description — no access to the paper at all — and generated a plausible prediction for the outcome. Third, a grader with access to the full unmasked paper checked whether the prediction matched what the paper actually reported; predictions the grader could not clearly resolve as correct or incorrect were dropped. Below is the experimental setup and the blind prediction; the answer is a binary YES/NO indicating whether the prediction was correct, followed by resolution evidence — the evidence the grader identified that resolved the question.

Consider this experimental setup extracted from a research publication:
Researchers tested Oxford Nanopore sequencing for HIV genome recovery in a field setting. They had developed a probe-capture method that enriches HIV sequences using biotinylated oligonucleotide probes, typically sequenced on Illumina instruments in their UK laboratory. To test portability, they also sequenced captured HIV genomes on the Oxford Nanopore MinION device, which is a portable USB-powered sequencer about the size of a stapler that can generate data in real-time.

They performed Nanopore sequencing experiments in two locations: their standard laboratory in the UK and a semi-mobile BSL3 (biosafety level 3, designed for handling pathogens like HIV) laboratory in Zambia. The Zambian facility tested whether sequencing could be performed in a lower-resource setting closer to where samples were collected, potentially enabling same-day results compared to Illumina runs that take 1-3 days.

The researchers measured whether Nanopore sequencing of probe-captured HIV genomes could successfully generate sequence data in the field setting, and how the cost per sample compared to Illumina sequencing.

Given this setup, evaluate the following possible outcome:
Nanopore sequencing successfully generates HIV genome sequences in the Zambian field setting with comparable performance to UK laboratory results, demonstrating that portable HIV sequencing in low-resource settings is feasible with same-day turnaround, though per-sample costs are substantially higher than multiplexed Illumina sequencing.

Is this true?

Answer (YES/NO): NO